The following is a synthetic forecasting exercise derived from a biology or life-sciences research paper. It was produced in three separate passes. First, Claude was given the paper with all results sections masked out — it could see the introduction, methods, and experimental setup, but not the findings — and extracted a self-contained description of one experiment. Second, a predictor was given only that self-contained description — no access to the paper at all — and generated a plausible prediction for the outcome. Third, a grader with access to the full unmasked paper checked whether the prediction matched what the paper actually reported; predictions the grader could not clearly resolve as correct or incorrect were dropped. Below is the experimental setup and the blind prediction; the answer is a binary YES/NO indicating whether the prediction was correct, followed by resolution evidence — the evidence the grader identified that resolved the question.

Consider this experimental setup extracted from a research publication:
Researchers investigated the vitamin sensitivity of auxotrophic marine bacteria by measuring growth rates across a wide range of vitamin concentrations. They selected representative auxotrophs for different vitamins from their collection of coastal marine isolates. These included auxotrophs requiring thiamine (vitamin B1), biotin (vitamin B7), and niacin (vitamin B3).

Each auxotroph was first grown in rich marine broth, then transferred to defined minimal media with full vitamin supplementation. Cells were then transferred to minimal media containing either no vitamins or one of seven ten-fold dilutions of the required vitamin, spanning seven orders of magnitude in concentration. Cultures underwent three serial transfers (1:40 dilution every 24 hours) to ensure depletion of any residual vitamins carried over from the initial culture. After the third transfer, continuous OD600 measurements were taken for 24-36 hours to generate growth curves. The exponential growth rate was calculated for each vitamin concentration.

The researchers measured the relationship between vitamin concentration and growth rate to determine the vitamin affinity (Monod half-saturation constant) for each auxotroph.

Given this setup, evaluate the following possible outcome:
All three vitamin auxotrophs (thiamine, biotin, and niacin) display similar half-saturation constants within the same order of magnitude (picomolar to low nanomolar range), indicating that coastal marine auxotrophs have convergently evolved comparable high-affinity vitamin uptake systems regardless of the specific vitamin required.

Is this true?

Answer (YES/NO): NO